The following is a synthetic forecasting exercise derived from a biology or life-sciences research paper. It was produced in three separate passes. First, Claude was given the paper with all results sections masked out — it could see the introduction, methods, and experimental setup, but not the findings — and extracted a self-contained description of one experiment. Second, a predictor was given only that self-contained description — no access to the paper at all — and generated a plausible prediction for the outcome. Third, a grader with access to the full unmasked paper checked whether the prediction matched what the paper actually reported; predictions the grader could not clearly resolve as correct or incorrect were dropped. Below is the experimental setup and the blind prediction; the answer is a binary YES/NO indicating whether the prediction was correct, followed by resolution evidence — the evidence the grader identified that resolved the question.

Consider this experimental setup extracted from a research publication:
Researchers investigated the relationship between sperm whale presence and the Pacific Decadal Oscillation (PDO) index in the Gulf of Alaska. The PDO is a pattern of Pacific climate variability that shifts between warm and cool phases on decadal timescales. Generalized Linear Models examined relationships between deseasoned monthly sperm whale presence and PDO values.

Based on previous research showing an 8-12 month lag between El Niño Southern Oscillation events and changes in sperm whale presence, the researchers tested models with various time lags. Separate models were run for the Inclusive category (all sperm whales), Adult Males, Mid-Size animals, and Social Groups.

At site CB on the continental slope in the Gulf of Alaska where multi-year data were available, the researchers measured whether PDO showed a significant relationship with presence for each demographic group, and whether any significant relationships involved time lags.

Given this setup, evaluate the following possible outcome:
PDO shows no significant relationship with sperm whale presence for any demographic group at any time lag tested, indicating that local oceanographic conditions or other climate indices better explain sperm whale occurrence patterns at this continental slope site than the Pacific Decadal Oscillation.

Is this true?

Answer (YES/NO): NO